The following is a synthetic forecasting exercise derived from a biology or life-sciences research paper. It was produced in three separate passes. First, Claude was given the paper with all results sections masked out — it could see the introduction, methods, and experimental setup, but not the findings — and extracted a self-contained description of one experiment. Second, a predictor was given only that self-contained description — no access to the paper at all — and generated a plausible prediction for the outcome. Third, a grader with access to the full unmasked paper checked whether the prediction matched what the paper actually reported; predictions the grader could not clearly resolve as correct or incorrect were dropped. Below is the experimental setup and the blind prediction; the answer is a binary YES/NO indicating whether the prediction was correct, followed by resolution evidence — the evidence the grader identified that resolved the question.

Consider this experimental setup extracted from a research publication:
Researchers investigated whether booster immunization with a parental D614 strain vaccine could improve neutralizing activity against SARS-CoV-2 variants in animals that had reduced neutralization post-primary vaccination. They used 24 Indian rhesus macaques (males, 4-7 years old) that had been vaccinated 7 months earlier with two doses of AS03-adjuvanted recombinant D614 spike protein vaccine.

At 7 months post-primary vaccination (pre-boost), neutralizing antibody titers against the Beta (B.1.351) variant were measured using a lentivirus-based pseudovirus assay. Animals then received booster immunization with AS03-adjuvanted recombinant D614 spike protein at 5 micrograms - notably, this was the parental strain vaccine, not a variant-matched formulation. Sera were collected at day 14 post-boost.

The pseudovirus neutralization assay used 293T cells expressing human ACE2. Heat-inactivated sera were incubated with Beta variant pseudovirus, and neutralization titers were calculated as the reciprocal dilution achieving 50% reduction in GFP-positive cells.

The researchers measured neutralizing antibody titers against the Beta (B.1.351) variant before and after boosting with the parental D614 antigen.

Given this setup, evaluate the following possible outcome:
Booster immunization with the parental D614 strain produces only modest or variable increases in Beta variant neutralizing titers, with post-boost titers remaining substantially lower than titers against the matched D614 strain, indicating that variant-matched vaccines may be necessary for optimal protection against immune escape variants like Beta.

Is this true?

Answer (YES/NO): NO